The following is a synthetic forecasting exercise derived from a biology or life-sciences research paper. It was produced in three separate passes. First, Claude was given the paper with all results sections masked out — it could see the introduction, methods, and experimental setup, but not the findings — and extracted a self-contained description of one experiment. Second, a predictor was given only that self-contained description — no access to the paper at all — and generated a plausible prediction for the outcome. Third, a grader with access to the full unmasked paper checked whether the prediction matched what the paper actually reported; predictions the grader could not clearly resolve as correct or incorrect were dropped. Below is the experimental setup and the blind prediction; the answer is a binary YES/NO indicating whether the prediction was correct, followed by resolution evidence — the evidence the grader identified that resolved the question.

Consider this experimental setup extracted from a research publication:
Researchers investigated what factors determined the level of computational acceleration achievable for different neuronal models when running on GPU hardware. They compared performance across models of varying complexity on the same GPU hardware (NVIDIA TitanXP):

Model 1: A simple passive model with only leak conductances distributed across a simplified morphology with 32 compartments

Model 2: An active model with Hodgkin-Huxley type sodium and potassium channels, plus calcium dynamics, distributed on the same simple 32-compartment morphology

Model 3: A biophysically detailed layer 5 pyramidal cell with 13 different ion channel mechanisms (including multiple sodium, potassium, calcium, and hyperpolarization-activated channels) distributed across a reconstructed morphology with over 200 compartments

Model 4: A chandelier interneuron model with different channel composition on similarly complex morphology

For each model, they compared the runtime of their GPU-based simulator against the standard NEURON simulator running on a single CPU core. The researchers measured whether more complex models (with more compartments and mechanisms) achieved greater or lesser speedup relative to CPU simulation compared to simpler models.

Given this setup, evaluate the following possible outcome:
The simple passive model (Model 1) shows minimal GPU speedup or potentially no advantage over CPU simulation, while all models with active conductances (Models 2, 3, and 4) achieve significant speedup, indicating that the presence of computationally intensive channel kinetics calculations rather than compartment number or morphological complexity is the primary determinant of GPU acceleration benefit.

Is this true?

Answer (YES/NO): NO